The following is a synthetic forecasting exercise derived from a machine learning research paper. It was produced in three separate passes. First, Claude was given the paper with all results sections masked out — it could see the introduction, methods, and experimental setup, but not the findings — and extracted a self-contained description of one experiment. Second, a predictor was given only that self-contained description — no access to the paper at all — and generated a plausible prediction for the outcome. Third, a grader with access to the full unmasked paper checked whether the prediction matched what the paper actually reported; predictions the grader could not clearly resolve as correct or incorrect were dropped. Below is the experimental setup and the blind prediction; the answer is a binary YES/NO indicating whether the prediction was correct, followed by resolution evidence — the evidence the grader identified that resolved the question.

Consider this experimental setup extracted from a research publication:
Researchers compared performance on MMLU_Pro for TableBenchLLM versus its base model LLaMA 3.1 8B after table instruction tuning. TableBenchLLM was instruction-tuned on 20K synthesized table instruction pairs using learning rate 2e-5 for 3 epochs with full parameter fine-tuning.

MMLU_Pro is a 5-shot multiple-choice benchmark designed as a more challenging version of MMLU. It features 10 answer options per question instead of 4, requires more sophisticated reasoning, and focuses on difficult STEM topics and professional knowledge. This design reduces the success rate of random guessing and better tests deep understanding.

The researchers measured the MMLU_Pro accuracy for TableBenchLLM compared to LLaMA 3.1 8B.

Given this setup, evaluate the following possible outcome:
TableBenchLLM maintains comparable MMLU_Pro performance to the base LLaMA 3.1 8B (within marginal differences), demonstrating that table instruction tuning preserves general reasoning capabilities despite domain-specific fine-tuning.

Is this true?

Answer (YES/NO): NO